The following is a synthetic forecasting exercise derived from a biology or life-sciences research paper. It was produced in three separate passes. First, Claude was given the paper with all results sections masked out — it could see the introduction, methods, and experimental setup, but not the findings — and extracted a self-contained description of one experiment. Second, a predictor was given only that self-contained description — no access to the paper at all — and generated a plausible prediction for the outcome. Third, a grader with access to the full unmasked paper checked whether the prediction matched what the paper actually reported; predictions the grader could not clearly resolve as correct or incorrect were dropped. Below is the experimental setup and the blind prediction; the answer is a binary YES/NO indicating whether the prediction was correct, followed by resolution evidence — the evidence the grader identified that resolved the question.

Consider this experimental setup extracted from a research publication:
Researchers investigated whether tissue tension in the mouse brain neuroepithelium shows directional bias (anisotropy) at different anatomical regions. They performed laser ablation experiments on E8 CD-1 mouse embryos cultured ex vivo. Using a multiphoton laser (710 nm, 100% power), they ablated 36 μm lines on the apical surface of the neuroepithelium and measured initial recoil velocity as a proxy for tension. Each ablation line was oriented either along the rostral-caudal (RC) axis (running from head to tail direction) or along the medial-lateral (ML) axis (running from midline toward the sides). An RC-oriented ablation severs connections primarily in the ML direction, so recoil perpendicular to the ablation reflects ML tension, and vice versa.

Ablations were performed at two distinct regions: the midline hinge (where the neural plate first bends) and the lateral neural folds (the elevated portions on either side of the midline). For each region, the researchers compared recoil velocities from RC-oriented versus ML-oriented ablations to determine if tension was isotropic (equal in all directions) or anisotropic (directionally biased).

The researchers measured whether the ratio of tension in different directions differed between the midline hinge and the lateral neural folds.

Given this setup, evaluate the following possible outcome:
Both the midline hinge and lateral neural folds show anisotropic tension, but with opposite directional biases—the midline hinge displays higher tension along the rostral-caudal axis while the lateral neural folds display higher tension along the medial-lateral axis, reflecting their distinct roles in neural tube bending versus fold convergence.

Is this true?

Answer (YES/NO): NO